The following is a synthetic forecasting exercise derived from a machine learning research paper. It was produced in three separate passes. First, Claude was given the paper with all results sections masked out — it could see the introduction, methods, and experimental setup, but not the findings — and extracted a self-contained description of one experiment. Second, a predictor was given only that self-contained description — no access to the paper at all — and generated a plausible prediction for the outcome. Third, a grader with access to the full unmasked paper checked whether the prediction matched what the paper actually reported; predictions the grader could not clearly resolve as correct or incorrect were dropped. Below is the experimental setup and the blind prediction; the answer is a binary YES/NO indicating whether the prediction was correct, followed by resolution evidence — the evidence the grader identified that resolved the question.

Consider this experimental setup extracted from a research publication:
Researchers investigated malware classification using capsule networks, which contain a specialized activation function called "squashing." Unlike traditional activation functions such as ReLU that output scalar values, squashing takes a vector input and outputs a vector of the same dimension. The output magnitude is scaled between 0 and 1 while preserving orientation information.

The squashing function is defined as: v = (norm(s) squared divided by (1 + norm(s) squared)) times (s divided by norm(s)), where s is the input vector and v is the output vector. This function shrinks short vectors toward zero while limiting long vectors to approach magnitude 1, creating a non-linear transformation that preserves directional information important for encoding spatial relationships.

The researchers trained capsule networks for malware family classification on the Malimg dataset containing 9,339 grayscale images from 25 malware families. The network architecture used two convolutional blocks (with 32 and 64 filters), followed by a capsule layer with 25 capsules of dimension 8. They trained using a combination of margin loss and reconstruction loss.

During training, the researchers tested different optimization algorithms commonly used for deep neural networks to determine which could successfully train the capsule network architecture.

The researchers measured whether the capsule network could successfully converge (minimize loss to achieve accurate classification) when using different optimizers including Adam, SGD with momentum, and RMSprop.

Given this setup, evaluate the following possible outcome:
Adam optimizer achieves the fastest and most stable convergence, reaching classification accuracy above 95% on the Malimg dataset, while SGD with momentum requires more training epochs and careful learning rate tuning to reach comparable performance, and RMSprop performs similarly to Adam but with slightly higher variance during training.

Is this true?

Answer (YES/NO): NO